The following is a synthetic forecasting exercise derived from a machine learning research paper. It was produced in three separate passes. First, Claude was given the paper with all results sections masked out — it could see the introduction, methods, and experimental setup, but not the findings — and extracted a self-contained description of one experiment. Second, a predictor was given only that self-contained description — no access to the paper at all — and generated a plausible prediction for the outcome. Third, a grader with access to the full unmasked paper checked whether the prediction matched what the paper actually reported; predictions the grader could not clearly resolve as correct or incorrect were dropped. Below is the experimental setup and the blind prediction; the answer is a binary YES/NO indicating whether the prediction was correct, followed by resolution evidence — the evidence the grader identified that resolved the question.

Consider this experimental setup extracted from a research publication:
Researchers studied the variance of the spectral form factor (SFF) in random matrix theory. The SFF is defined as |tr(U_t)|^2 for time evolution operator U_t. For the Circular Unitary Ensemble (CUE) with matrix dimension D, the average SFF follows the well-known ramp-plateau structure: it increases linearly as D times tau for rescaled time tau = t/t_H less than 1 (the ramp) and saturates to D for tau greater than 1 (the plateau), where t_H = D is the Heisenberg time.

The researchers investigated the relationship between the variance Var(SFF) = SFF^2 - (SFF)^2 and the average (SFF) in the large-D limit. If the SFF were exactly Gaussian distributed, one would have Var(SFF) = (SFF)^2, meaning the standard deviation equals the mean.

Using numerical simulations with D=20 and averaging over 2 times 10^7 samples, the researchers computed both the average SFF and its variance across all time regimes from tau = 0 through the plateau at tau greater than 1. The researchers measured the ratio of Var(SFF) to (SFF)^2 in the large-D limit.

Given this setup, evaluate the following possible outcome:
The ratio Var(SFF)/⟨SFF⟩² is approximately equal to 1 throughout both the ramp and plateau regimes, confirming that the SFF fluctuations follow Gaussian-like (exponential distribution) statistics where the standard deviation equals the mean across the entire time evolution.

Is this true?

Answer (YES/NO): YES